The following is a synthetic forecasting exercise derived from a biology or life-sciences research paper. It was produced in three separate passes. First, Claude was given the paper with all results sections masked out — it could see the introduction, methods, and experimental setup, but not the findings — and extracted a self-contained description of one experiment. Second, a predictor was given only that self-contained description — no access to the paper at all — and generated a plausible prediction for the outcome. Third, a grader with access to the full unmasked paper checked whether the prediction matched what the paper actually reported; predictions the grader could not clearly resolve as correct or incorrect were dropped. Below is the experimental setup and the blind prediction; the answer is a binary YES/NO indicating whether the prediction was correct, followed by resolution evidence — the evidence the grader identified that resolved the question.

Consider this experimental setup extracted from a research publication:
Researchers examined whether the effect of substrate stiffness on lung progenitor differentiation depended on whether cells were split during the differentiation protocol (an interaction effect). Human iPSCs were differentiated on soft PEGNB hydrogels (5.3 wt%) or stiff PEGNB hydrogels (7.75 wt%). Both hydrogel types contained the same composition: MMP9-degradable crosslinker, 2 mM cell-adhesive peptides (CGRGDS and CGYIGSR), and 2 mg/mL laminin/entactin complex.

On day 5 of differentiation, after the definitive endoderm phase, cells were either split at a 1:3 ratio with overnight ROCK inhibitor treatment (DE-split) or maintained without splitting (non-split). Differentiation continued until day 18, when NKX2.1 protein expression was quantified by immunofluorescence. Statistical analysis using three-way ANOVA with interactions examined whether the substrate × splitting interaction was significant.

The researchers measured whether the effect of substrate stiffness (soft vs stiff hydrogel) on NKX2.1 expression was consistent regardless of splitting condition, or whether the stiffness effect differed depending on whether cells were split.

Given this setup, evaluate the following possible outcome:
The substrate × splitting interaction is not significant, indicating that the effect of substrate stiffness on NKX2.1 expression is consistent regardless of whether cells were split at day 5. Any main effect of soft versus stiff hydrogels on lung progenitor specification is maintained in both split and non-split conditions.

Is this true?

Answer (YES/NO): NO